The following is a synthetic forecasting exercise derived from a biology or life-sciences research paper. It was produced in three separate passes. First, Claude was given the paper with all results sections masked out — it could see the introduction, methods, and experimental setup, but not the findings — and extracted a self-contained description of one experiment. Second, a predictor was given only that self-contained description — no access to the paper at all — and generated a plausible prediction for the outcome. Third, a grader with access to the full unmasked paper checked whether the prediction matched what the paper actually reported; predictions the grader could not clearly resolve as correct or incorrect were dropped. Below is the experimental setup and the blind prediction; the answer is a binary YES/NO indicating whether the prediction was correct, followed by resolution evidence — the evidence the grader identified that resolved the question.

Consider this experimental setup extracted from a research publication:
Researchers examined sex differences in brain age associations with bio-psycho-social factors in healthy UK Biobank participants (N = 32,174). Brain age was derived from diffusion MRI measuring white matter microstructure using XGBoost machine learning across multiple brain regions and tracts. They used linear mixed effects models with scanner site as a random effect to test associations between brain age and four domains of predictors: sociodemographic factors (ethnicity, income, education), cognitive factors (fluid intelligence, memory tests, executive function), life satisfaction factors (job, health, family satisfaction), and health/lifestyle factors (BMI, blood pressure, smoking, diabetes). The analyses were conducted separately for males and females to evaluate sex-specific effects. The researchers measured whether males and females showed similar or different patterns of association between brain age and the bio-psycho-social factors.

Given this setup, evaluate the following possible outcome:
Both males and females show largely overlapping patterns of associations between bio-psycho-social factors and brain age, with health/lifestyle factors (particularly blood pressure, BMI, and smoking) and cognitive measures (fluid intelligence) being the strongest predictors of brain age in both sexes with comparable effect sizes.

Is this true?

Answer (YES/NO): NO